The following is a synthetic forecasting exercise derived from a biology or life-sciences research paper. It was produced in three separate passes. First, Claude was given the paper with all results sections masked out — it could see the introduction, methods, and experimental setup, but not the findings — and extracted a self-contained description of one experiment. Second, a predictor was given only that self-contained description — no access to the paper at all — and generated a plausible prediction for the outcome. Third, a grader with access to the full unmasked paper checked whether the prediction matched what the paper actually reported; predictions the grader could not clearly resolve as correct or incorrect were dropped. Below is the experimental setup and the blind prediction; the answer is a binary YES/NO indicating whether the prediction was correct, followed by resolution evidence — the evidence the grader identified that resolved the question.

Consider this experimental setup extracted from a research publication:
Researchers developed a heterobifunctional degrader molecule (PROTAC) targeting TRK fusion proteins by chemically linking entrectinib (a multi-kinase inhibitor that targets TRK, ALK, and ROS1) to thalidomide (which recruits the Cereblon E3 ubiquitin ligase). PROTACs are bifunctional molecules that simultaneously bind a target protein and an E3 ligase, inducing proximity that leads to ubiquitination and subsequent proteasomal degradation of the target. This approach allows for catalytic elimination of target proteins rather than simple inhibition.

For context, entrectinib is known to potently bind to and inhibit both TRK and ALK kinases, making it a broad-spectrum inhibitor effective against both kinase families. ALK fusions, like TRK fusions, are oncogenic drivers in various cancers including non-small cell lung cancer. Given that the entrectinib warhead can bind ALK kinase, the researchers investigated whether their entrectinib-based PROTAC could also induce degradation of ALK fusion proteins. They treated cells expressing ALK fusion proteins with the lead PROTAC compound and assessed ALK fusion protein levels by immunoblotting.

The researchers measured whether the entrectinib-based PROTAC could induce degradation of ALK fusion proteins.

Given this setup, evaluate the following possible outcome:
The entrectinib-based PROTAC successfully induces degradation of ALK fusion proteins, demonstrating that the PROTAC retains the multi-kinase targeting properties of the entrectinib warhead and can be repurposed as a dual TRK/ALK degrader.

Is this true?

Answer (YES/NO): NO